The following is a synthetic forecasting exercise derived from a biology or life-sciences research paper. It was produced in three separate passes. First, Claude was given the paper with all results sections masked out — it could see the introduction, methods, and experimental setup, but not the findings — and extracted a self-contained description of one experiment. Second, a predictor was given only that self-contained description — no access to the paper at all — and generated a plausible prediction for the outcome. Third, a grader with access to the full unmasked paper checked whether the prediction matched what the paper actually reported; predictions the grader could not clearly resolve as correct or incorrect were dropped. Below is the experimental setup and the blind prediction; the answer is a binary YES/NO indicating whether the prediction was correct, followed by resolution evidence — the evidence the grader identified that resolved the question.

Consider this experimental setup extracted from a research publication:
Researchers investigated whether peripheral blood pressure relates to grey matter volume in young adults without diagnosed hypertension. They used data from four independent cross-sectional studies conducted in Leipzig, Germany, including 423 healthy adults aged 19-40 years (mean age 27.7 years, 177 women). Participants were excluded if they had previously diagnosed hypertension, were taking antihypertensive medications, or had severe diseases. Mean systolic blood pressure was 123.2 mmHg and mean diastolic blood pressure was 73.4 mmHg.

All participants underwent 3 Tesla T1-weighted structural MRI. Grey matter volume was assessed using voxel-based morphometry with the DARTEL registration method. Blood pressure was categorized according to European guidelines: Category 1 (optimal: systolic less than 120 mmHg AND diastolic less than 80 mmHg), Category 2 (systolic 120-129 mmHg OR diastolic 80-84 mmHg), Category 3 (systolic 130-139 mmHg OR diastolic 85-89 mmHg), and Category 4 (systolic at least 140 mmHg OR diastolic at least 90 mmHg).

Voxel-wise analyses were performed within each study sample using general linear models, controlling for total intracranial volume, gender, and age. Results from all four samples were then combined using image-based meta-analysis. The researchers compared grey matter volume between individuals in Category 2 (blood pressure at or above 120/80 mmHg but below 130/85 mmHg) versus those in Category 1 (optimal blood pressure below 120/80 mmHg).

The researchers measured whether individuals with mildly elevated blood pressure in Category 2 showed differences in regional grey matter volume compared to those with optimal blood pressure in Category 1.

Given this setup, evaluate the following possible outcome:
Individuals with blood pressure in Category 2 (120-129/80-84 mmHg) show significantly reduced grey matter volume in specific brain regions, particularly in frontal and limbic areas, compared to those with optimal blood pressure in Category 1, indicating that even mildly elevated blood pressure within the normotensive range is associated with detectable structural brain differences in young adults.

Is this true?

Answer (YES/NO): YES